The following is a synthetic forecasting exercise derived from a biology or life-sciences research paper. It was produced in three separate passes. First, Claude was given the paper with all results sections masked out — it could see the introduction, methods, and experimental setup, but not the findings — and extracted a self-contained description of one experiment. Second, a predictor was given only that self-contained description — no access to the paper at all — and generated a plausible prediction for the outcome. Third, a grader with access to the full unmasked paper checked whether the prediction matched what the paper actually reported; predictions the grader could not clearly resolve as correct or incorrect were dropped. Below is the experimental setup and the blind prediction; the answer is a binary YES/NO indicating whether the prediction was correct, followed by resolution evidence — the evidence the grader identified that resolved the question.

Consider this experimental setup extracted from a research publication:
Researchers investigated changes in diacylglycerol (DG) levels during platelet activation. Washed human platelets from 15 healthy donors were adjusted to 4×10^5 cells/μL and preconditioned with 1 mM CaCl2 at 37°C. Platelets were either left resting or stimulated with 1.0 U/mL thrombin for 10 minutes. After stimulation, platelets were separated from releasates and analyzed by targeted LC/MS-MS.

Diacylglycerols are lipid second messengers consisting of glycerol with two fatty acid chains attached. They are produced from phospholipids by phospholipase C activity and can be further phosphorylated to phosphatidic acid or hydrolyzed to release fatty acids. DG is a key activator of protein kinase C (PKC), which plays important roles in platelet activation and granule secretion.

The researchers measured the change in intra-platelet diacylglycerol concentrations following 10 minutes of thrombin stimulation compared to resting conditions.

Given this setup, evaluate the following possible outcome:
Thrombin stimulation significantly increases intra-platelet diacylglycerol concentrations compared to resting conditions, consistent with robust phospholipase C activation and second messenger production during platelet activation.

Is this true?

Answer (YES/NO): YES